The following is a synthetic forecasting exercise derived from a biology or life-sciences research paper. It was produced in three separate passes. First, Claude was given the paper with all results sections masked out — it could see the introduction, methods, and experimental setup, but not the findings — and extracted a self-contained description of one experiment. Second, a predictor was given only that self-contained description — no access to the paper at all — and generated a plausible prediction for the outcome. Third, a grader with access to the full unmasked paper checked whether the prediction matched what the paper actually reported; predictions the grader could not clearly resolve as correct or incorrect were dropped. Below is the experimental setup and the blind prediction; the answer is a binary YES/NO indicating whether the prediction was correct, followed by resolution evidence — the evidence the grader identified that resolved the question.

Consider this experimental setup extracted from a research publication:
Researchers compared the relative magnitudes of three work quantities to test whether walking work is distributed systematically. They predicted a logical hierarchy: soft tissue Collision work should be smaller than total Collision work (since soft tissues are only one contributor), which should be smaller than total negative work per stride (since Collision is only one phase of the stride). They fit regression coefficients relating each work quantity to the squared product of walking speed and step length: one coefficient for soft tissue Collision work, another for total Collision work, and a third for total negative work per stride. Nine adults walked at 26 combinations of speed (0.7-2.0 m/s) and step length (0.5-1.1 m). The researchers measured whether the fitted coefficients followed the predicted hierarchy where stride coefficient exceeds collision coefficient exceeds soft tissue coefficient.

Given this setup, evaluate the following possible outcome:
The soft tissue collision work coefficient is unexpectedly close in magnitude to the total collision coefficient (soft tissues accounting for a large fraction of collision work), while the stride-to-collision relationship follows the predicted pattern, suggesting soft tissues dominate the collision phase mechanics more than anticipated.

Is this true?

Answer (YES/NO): NO